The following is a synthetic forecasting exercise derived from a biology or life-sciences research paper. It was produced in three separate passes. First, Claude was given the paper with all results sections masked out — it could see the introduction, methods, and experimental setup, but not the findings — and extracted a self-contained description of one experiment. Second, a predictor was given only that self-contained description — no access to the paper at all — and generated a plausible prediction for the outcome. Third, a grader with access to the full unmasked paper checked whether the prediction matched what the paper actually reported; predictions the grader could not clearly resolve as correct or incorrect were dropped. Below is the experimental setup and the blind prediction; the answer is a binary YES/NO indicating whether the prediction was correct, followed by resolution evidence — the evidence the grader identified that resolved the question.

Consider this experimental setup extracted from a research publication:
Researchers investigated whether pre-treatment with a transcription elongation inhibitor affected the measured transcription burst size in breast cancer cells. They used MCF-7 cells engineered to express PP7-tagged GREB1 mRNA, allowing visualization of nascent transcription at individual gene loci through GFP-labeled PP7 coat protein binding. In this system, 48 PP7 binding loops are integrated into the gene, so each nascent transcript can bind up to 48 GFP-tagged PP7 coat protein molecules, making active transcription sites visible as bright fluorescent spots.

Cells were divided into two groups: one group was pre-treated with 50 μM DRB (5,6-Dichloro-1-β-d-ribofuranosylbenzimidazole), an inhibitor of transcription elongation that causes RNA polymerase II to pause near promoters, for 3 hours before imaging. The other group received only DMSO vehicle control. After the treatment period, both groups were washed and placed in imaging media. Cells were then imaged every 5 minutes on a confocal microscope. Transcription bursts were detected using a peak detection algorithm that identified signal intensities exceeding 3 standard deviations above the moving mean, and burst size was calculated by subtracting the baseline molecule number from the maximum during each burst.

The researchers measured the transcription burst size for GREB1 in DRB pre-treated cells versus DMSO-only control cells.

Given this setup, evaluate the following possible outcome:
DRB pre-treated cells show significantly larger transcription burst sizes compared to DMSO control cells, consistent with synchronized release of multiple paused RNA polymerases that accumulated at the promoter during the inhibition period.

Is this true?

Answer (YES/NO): NO